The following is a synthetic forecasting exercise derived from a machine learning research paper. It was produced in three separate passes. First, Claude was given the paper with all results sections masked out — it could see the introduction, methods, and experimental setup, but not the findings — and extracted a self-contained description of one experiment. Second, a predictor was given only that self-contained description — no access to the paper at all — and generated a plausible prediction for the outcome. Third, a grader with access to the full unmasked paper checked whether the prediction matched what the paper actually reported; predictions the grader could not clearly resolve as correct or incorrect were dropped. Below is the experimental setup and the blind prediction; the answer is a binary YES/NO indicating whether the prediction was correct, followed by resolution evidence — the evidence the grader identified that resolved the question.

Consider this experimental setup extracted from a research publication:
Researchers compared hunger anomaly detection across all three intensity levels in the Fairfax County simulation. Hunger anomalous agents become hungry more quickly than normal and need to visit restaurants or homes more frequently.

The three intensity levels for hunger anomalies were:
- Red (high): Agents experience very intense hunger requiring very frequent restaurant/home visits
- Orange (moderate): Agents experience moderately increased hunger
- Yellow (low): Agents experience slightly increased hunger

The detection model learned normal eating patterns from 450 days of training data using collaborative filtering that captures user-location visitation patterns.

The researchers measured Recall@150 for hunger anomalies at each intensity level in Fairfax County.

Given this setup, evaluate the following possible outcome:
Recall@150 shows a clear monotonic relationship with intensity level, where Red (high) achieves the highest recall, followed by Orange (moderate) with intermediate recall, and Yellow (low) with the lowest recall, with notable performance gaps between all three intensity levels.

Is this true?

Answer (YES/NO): NO